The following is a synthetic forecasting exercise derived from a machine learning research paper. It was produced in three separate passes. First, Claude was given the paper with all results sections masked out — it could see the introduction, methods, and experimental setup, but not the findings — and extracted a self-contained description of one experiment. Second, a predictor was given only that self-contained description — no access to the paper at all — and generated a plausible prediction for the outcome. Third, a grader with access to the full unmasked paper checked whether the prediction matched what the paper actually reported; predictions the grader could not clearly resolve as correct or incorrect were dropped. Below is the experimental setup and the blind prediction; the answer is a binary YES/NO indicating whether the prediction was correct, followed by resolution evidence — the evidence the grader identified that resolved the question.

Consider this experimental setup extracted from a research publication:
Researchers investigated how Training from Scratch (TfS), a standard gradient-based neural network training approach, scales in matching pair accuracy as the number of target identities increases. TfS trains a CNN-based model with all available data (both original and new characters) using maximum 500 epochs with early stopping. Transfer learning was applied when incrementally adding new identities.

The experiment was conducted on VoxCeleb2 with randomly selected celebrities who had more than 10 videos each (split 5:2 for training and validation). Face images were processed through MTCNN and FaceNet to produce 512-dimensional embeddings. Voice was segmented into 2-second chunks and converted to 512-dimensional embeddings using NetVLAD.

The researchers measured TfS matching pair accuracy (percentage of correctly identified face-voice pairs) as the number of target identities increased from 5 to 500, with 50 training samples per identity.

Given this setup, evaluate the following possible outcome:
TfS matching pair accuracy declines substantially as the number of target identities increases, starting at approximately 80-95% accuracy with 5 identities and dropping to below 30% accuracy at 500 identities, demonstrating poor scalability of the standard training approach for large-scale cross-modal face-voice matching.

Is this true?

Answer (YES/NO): NO